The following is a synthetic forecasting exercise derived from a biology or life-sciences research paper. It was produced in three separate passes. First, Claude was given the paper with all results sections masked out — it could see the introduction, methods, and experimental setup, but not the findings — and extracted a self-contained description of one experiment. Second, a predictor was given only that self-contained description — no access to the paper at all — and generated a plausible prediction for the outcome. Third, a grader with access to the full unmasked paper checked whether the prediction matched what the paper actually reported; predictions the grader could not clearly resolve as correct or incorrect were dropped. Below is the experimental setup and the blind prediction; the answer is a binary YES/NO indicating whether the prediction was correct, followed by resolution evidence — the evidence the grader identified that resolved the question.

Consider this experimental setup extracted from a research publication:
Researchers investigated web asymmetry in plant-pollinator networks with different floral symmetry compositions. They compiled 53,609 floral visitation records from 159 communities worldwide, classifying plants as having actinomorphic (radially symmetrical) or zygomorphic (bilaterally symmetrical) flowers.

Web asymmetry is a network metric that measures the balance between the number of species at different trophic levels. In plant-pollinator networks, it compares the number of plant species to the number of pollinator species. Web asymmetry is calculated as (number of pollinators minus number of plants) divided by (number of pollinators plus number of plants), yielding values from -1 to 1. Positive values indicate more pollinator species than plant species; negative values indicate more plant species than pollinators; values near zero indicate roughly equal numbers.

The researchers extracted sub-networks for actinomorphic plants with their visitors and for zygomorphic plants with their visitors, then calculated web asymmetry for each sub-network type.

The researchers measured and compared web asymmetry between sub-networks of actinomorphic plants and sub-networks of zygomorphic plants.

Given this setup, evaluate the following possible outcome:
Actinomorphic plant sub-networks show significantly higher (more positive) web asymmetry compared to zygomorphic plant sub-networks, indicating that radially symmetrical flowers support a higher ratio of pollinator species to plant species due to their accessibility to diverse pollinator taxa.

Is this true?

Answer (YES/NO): NO